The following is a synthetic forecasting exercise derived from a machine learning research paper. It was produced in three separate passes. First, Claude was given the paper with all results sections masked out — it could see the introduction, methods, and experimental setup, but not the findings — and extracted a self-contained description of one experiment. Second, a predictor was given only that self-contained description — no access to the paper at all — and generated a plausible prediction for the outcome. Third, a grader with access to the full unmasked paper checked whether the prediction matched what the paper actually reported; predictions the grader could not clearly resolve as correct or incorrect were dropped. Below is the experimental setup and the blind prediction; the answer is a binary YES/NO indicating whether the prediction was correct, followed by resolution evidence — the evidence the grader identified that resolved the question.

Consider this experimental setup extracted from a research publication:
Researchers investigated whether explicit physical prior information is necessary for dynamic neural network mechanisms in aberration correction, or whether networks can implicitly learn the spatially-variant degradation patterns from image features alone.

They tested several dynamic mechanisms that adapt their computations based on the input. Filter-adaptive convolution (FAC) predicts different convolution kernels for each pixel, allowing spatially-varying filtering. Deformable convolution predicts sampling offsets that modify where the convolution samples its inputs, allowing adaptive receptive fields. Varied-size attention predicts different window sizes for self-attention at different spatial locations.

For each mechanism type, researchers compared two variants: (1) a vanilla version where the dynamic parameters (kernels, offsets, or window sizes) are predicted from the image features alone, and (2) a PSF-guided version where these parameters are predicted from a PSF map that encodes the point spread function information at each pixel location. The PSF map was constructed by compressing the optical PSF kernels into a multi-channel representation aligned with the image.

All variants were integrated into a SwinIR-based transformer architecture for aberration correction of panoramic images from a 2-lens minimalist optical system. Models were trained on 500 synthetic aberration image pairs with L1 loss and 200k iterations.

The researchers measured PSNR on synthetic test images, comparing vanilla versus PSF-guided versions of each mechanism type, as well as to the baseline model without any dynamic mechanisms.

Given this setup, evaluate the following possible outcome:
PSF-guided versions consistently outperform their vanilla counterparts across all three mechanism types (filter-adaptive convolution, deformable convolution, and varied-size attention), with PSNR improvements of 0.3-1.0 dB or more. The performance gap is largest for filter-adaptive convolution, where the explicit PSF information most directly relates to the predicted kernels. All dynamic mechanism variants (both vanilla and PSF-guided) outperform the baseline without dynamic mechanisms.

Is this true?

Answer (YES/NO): NO